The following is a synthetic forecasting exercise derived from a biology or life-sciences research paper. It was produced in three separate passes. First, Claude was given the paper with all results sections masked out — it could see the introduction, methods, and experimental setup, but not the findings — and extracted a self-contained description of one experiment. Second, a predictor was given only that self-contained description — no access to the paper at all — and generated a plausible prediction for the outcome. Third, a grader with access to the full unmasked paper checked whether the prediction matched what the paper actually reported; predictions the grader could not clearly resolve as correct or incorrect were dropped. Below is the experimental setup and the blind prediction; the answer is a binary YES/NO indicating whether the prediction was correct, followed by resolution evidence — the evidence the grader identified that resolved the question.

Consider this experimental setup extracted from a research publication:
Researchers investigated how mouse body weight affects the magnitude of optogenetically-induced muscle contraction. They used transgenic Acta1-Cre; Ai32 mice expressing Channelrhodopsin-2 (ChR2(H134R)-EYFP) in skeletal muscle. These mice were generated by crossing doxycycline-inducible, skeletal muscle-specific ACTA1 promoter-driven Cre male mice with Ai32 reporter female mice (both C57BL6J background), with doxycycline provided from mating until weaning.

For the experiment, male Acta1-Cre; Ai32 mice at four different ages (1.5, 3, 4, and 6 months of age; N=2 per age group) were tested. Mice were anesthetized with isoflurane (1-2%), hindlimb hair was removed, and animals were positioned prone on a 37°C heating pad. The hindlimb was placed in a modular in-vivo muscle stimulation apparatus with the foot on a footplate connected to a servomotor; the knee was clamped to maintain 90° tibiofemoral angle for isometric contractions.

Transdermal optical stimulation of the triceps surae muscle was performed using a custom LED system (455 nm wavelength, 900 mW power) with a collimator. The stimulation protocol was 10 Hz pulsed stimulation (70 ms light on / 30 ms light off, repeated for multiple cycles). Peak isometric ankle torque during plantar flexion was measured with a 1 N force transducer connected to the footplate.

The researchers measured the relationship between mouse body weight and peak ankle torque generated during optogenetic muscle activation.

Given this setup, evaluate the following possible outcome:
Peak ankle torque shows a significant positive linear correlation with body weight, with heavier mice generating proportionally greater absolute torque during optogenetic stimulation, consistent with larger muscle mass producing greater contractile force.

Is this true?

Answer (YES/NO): YES